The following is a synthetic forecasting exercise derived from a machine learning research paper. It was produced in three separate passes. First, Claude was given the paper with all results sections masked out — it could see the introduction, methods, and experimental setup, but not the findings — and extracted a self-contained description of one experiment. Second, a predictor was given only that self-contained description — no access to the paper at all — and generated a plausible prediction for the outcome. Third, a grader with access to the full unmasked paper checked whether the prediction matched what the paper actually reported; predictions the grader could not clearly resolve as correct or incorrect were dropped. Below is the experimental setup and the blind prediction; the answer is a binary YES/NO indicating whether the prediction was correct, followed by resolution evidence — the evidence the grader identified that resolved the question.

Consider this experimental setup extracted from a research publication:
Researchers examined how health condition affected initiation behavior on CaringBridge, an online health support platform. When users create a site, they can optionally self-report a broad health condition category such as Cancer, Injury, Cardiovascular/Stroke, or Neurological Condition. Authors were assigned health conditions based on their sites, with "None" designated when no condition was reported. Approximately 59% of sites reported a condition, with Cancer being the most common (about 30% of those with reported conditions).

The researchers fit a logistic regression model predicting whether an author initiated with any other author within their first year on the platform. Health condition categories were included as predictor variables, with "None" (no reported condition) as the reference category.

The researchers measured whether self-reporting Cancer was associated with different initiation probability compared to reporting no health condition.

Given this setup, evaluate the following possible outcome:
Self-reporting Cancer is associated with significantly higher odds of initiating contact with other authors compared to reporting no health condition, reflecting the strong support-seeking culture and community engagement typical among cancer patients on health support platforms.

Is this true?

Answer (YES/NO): YES